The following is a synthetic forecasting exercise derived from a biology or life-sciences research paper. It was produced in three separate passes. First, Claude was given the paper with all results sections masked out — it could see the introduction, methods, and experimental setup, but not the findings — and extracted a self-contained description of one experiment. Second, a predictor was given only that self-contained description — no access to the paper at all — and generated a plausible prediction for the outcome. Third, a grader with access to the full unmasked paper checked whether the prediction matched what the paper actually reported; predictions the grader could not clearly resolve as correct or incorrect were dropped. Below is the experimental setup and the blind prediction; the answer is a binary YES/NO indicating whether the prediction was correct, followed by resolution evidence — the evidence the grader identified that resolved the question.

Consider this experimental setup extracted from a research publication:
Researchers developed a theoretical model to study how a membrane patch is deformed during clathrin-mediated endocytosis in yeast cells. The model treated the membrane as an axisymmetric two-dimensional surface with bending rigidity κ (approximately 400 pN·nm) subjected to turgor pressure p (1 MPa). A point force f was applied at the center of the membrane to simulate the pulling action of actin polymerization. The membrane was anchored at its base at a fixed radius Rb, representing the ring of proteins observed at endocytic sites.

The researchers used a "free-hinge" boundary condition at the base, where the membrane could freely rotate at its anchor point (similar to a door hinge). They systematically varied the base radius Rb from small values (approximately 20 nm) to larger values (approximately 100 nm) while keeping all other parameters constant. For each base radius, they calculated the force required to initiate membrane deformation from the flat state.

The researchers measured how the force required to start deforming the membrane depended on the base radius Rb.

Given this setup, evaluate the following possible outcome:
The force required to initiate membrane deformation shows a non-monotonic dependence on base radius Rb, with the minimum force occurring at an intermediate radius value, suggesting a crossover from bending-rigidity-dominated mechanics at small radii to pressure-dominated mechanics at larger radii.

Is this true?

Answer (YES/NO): NO